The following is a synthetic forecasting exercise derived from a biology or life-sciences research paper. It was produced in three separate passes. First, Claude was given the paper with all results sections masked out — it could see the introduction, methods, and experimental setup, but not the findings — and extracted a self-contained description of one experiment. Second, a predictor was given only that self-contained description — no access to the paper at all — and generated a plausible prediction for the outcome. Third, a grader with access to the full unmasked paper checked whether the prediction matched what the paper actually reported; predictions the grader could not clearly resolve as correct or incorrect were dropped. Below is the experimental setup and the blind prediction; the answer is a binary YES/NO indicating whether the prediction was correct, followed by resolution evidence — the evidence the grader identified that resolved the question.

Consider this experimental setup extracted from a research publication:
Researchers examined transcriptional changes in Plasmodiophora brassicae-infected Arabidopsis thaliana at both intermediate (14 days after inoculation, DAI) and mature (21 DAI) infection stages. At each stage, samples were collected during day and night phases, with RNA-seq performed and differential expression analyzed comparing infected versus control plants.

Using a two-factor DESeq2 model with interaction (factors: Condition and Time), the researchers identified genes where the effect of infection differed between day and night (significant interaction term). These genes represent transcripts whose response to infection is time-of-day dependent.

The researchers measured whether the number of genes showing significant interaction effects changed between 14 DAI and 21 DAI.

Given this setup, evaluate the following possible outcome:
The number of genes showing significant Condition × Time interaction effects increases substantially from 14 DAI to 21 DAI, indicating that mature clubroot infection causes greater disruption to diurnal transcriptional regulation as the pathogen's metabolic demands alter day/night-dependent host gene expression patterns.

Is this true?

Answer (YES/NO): NO